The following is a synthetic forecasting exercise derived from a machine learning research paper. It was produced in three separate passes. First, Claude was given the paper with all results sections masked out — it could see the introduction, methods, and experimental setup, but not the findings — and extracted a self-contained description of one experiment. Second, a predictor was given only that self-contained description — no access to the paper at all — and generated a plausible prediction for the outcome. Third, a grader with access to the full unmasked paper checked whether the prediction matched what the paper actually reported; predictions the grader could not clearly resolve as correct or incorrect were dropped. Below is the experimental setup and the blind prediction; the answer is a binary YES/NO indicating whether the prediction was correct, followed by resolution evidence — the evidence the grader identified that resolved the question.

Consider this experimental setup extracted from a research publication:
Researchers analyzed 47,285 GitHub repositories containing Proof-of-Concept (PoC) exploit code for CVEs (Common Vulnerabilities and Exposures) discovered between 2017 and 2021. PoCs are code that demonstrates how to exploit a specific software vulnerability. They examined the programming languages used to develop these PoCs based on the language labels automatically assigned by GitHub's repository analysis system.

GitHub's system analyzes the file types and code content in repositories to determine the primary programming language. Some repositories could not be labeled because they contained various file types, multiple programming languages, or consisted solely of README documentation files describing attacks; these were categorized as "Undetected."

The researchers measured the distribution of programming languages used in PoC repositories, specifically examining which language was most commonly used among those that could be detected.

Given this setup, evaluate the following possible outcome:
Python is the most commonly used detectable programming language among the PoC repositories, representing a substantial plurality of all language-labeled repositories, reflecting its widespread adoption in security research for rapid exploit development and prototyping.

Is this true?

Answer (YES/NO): YES